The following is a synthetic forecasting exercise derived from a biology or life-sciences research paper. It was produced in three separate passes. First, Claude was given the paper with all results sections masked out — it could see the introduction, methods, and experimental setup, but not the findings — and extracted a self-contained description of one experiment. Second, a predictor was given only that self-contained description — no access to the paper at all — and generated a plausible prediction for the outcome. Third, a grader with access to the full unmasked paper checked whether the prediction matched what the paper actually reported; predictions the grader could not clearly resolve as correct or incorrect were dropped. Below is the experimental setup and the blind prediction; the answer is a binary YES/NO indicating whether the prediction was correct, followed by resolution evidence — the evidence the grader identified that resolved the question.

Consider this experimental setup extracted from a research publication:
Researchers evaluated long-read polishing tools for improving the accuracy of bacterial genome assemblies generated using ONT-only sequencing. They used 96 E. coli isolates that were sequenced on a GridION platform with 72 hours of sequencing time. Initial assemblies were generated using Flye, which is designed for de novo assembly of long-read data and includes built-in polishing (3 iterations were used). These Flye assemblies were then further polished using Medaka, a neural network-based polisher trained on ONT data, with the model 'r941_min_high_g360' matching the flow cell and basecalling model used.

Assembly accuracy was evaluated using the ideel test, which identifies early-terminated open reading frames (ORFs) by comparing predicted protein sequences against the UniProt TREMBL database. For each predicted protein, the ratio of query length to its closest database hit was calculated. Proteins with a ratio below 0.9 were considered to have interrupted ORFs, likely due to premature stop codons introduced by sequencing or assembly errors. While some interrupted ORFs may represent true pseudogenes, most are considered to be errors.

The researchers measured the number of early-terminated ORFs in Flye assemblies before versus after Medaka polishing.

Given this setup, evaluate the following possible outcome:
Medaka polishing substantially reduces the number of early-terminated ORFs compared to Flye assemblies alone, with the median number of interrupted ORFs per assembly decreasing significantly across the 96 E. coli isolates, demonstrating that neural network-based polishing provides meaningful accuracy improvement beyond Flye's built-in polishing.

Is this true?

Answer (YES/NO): YES